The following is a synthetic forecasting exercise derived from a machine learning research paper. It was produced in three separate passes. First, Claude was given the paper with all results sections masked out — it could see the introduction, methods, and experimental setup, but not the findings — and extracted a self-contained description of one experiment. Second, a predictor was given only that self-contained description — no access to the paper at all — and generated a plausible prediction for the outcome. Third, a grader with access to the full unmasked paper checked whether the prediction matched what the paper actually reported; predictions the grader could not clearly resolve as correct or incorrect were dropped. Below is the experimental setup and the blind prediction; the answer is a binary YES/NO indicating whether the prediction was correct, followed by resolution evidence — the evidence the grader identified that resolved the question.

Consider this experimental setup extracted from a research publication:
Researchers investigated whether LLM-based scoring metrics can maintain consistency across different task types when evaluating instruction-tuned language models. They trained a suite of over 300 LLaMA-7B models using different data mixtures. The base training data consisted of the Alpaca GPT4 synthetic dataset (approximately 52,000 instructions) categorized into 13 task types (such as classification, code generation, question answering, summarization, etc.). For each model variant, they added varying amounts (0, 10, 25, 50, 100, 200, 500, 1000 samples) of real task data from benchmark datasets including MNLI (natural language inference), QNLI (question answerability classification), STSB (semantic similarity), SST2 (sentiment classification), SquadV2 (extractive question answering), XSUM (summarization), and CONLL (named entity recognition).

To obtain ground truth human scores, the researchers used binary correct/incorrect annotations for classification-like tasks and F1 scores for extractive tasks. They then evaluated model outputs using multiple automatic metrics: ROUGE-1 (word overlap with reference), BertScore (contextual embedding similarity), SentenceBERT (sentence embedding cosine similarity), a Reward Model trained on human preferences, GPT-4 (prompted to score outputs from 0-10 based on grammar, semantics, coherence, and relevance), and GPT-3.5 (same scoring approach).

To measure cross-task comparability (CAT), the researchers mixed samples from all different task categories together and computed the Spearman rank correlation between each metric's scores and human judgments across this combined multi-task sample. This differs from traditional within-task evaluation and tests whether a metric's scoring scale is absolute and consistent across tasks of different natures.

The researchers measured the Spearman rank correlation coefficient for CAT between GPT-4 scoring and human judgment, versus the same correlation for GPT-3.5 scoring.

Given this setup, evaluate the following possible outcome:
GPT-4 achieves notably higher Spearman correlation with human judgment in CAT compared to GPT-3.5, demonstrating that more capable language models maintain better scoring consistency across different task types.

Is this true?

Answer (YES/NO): YES